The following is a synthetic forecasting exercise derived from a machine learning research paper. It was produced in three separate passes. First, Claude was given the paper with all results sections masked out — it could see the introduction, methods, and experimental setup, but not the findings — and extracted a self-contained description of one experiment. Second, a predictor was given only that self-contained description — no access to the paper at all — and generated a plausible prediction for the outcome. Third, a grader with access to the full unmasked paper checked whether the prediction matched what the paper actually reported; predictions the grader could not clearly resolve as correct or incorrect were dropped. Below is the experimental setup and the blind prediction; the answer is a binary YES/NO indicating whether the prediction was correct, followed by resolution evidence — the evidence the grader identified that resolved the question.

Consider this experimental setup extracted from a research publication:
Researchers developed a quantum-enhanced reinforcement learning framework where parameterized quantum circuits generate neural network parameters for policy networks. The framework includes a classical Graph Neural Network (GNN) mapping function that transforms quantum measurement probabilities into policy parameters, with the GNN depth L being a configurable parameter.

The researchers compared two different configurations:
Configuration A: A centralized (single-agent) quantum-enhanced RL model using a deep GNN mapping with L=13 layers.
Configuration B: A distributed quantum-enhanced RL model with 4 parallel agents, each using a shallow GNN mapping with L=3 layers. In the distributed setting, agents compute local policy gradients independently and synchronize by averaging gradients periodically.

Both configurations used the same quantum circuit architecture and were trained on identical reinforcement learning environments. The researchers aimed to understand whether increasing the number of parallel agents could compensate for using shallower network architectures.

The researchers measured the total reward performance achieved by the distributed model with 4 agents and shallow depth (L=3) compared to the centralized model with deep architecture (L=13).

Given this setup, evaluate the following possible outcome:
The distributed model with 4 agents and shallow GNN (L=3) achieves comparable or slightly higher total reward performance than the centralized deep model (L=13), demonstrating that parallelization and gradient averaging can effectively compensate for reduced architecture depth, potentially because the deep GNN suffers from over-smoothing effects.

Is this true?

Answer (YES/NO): NO